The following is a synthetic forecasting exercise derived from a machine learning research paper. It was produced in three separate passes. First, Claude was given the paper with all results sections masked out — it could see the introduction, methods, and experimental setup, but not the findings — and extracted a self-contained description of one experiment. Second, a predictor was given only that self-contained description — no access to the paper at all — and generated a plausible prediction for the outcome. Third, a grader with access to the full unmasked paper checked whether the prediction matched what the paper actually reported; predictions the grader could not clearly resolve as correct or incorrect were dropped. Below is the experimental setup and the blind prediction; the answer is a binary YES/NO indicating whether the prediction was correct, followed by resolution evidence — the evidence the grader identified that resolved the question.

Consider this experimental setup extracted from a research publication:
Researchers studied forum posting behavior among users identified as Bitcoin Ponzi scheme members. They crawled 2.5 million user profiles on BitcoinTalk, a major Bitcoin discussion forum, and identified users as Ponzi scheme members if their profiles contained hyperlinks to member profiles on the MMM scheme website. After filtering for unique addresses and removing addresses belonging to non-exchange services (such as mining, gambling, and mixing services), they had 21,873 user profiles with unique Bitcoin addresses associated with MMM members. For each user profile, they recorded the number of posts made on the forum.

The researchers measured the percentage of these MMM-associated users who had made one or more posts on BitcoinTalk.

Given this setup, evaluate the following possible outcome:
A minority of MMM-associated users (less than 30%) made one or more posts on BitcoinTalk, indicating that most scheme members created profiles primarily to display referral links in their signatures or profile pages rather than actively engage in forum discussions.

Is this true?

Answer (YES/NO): YES